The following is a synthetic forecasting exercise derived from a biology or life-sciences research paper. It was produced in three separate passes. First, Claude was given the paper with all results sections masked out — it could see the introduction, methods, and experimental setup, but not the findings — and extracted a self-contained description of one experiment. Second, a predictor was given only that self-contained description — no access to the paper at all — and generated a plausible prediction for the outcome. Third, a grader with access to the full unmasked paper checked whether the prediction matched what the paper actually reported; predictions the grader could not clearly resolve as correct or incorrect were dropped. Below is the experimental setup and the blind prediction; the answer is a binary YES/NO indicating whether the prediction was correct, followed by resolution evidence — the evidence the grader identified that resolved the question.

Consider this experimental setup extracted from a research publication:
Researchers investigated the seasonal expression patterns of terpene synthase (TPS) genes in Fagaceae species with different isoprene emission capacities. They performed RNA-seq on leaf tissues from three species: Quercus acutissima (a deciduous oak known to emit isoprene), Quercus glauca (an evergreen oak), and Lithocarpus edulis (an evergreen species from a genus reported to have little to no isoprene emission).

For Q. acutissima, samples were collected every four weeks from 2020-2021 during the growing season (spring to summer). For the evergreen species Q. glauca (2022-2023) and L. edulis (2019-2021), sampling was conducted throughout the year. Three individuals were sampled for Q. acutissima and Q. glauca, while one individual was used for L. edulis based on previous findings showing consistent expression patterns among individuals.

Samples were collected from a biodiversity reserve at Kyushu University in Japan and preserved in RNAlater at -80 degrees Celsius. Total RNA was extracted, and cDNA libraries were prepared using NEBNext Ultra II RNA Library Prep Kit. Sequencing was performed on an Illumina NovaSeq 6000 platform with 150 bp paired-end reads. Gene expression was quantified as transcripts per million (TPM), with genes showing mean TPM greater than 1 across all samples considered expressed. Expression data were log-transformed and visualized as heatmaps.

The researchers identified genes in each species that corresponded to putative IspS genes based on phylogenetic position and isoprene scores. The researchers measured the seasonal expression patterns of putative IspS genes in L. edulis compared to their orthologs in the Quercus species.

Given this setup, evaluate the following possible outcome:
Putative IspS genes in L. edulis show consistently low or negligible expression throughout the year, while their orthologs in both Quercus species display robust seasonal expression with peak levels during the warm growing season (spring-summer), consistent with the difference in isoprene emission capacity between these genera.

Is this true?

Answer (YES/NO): YES